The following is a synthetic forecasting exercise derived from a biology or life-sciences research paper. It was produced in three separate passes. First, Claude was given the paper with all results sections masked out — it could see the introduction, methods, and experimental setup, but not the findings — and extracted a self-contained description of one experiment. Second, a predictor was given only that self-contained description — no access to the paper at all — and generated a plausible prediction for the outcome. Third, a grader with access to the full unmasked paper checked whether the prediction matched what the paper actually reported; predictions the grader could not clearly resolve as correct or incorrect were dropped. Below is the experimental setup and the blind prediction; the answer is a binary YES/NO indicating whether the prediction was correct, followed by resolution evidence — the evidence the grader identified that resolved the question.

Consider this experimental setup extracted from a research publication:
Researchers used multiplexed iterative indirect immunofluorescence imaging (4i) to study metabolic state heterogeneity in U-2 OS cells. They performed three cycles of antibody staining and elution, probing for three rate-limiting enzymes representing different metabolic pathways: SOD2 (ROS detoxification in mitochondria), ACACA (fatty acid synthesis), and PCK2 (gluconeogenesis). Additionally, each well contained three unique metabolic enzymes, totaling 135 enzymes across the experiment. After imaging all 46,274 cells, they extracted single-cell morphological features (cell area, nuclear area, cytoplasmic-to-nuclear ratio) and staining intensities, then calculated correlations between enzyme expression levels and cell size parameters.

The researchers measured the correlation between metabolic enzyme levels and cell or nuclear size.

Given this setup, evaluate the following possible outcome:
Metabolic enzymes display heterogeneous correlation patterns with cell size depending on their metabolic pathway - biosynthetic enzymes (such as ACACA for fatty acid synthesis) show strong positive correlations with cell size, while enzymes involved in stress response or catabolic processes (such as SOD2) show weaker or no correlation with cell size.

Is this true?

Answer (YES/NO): NO